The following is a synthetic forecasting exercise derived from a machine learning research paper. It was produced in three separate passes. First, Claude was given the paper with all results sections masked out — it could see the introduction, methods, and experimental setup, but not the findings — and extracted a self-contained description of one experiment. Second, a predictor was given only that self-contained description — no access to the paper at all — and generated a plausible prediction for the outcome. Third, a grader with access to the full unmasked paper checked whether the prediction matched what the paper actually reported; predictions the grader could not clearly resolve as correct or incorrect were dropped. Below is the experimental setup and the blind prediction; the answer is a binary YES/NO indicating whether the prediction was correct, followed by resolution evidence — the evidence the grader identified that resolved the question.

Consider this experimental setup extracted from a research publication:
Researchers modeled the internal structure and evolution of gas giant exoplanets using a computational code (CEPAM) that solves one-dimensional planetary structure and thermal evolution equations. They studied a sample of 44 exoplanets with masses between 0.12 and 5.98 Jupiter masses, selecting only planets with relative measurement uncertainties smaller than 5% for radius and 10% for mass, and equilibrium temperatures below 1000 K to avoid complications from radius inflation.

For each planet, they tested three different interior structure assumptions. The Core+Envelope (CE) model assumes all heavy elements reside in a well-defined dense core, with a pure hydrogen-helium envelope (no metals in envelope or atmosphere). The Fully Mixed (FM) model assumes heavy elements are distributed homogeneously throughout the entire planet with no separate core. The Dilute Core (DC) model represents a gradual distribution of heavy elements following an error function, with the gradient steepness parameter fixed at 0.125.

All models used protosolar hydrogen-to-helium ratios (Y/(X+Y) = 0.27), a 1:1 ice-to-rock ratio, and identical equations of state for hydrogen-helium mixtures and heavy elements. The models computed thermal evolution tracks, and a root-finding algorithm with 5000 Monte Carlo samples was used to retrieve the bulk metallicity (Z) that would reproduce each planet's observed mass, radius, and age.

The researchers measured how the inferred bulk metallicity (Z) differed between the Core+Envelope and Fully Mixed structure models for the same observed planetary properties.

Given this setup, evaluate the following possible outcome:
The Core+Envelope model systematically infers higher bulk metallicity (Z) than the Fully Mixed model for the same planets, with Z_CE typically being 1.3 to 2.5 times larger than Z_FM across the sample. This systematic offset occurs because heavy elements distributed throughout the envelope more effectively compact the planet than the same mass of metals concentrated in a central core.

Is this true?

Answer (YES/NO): NO